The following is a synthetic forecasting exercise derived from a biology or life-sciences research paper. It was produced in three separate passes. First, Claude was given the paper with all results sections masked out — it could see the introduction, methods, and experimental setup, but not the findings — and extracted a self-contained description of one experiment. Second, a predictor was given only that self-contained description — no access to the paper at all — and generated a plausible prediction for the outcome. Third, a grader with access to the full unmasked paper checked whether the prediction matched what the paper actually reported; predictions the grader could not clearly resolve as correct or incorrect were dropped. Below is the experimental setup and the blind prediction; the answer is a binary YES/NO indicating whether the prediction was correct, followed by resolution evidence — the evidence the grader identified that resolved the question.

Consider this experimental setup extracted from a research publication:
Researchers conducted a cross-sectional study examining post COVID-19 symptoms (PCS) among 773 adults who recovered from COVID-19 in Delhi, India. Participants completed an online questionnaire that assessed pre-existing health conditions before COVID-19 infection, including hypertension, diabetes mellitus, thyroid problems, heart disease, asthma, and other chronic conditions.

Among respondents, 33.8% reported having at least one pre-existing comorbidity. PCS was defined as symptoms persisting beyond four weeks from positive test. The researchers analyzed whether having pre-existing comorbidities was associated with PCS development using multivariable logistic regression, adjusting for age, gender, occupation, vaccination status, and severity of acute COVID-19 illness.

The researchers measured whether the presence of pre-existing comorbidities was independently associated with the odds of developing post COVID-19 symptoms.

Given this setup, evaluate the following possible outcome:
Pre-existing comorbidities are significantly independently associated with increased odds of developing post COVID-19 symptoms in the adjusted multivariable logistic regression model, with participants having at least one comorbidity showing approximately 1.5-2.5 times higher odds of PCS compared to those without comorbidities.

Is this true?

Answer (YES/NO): YES